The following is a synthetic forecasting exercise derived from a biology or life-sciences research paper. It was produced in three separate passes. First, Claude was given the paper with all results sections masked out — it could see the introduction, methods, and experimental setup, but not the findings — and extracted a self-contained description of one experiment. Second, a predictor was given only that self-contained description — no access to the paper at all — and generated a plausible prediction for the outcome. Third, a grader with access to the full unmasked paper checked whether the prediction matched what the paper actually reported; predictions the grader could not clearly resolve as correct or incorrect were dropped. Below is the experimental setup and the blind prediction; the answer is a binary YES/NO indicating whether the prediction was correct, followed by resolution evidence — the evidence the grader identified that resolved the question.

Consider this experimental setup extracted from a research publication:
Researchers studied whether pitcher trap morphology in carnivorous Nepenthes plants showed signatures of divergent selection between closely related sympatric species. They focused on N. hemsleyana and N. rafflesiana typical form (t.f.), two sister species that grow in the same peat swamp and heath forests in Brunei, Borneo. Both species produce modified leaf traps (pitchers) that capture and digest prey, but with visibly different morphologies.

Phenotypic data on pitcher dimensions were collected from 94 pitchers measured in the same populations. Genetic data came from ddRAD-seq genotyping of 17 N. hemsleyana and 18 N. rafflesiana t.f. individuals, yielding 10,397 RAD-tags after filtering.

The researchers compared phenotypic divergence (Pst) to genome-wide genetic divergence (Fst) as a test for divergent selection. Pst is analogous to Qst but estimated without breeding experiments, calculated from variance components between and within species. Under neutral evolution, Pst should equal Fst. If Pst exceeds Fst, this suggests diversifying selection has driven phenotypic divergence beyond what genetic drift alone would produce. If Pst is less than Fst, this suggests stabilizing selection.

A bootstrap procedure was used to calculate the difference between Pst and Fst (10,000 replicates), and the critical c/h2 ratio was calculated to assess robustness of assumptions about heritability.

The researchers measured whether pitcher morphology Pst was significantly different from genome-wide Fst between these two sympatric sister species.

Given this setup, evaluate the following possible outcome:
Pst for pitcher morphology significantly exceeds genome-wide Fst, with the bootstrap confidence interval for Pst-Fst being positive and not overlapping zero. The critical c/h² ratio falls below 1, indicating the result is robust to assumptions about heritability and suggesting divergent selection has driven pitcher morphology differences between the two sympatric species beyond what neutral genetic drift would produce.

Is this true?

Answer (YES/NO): YES